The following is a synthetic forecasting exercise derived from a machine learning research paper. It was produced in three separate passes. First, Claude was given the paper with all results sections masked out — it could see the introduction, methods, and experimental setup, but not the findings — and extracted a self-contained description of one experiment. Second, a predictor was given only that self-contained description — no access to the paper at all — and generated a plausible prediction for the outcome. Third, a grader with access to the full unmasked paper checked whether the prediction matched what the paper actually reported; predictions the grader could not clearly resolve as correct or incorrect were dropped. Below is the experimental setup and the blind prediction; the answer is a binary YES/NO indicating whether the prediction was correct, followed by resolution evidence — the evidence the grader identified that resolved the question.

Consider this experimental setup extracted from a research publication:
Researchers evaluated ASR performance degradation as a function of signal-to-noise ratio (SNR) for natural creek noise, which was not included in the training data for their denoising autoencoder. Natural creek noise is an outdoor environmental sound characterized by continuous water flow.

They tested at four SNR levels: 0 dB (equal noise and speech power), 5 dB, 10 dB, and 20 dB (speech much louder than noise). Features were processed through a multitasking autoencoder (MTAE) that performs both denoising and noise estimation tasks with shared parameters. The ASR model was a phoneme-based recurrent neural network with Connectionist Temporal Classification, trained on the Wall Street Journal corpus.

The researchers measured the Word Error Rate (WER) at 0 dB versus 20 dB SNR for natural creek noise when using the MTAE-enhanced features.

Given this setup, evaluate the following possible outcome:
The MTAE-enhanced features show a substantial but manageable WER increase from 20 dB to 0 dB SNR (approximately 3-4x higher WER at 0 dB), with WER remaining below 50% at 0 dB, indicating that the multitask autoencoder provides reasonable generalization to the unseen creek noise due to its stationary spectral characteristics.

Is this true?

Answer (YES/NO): NO